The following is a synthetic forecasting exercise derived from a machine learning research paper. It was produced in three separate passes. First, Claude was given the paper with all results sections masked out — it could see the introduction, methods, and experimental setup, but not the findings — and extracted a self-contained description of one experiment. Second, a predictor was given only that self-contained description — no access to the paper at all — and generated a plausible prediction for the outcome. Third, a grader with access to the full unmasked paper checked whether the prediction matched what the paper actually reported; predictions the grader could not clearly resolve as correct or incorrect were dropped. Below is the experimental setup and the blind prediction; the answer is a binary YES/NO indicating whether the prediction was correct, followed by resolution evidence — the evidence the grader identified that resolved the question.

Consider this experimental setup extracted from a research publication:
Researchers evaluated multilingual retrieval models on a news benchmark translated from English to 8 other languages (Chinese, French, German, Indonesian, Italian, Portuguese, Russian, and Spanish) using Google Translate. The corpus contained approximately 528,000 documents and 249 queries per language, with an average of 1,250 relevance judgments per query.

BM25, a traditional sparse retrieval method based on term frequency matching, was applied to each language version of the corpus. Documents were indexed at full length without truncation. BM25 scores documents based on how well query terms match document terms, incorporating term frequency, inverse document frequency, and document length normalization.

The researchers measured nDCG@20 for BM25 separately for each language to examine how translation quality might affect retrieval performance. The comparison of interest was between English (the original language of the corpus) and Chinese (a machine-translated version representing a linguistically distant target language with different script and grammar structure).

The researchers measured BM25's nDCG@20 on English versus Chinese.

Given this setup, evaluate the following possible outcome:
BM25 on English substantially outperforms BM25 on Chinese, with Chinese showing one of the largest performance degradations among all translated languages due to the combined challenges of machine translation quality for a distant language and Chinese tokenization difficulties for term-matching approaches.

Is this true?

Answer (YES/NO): YES